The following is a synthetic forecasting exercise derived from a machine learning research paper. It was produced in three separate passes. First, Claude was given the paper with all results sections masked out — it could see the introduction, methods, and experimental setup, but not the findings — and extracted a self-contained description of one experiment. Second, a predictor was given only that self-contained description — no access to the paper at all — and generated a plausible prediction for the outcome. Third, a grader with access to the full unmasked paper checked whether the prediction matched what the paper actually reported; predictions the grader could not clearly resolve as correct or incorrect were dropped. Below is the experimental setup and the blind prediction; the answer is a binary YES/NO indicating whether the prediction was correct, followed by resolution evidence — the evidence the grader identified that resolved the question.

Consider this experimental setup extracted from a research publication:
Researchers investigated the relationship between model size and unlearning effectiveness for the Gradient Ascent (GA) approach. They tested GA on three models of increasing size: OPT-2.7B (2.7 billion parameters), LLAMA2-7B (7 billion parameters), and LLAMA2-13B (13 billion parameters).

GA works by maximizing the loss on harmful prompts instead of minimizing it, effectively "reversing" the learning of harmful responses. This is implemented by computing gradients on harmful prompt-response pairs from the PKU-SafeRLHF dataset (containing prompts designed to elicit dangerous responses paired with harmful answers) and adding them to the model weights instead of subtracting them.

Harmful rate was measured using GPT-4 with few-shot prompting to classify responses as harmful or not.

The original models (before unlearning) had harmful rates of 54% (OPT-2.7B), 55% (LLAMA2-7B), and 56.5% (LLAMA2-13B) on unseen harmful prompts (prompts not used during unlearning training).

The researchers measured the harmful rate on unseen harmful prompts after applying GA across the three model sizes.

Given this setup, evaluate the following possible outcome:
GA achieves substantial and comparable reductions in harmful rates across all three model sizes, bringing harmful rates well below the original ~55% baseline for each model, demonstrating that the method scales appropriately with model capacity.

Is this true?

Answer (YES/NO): YES